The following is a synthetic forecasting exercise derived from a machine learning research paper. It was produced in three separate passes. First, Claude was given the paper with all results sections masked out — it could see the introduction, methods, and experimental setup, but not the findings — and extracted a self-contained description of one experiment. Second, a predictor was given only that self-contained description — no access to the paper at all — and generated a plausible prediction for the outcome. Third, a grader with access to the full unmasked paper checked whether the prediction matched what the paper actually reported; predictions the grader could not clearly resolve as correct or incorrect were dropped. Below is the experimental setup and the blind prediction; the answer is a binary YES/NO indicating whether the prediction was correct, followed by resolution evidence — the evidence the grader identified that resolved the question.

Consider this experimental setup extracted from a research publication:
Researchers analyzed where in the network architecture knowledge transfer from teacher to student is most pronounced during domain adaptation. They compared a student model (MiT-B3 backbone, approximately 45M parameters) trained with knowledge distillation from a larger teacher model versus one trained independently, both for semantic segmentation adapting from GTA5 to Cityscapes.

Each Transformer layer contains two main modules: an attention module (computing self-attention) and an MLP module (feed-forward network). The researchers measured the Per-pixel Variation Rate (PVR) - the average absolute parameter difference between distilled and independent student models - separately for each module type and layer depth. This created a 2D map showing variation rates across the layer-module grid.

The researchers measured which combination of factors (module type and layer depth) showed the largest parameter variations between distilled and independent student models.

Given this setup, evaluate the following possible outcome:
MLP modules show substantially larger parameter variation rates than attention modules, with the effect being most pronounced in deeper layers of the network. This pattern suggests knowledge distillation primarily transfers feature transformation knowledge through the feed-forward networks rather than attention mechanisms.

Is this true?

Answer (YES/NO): NO